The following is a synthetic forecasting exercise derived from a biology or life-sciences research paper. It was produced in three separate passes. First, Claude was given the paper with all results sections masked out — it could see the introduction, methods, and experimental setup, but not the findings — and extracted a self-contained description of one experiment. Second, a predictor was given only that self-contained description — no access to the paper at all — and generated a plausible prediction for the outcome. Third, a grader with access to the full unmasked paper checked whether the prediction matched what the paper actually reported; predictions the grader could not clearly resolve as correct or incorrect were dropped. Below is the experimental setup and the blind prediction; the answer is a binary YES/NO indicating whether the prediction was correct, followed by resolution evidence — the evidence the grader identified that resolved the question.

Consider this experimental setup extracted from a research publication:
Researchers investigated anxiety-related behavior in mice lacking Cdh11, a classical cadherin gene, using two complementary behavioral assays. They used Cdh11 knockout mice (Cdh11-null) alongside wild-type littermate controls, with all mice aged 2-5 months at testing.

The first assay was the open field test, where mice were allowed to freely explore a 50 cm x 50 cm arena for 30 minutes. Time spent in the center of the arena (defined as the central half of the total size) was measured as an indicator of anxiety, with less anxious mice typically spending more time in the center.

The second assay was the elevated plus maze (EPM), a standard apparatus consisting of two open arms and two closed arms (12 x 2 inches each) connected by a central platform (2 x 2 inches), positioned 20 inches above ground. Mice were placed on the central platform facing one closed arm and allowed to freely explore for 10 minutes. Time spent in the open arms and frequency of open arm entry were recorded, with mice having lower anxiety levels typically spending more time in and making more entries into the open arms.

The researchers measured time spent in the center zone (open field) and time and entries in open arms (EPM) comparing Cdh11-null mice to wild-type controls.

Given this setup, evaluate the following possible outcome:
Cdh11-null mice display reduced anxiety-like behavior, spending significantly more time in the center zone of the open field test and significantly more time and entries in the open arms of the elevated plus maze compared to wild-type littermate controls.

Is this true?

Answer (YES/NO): NO